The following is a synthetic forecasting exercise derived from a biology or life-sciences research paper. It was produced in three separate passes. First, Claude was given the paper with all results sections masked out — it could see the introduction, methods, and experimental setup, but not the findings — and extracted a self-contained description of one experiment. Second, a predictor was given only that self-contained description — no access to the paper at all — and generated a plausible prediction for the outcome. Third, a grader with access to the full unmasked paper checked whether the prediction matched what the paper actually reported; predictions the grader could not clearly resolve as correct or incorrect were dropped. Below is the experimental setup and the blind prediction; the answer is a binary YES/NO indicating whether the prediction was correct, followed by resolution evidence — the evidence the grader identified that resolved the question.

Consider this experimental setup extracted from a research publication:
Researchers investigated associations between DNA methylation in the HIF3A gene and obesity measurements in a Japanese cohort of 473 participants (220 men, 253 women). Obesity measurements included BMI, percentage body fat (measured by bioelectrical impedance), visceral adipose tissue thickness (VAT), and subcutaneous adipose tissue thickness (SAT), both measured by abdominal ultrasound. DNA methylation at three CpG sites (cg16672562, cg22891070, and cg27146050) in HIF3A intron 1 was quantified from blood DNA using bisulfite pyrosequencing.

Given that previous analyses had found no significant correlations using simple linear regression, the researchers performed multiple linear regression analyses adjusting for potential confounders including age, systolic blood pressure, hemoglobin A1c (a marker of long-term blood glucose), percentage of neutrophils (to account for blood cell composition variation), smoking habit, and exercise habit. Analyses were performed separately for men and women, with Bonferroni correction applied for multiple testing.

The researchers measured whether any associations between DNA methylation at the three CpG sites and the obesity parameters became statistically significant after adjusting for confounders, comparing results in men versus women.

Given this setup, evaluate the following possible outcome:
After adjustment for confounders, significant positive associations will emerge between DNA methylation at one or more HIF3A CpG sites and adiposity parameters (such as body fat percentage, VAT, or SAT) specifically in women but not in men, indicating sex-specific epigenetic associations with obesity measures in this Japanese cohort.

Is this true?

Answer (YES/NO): YES